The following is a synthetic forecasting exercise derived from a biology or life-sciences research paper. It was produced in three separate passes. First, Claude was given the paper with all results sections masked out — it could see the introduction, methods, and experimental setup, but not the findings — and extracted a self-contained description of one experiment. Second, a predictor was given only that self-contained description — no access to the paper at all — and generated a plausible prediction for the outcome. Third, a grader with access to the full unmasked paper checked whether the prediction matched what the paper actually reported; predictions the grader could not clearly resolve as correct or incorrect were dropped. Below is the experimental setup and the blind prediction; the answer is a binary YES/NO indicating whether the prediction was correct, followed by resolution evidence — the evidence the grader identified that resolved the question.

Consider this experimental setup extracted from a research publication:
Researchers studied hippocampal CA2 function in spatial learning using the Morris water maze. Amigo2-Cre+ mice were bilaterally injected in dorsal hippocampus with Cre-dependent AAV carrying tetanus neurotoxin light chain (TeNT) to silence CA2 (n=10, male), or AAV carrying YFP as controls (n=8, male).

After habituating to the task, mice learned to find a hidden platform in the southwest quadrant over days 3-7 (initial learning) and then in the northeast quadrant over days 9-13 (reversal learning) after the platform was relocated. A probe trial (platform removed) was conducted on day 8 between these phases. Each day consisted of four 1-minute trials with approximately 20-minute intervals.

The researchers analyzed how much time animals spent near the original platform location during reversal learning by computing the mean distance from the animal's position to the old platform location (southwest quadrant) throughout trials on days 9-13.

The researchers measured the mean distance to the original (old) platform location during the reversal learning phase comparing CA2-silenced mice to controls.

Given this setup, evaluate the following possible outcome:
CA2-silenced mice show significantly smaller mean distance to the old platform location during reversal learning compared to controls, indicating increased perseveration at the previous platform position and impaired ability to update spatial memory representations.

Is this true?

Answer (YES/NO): YES